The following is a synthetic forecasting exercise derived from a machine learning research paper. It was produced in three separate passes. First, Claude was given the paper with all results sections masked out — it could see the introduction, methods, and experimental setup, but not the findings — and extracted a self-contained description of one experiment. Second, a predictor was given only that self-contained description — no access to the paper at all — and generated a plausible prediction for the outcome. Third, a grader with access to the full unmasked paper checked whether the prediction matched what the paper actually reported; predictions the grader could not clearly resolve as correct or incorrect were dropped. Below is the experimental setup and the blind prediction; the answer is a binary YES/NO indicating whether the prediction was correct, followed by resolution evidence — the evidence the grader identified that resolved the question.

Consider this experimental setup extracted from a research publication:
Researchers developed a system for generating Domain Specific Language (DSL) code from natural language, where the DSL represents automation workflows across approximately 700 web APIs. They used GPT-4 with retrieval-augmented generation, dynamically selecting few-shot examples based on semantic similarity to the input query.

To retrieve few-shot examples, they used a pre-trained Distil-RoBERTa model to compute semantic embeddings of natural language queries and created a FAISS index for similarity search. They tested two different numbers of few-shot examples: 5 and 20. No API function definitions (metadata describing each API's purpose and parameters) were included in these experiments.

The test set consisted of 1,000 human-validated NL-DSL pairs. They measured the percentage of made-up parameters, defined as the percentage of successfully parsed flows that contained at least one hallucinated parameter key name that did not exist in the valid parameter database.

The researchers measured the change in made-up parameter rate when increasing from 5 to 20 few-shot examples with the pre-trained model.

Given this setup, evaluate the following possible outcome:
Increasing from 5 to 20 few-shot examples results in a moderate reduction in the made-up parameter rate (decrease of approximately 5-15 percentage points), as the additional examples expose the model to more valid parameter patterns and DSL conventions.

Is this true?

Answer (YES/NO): YES